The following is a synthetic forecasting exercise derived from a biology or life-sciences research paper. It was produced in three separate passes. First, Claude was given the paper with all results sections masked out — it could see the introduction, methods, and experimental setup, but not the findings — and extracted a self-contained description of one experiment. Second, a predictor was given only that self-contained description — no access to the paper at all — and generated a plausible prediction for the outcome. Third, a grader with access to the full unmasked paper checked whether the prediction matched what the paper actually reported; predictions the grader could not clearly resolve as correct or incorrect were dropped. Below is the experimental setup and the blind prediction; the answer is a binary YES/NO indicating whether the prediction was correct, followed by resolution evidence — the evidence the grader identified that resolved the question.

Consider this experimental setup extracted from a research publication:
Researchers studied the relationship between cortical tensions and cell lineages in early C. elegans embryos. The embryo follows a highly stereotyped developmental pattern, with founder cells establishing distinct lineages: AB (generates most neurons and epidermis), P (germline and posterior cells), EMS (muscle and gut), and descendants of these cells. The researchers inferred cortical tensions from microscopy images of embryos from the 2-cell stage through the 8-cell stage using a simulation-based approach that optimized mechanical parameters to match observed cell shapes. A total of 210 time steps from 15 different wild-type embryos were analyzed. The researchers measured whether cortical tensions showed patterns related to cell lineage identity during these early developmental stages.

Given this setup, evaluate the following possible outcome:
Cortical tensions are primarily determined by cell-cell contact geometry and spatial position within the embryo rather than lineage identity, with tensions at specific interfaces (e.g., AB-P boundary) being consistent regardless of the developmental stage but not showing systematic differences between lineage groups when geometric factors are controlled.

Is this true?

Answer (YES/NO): NO